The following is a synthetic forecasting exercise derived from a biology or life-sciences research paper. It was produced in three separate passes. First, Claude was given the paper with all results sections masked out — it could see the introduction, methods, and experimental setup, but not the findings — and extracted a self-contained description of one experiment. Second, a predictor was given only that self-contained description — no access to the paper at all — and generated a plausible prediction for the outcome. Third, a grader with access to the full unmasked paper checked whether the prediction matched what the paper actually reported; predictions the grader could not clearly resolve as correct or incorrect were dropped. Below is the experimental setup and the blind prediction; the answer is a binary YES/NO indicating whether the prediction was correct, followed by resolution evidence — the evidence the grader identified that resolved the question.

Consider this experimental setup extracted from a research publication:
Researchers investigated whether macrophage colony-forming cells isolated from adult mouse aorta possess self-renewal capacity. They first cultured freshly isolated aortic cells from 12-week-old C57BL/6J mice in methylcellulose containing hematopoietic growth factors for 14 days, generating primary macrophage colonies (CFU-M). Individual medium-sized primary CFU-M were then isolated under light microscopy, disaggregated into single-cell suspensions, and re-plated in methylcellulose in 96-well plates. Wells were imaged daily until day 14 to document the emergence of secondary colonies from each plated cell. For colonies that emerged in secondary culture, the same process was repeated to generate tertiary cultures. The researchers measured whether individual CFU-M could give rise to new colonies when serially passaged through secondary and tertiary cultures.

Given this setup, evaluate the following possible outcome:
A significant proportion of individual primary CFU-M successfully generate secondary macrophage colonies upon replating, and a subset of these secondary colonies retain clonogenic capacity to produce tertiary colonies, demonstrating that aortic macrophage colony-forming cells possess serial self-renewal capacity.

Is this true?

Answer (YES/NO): NO